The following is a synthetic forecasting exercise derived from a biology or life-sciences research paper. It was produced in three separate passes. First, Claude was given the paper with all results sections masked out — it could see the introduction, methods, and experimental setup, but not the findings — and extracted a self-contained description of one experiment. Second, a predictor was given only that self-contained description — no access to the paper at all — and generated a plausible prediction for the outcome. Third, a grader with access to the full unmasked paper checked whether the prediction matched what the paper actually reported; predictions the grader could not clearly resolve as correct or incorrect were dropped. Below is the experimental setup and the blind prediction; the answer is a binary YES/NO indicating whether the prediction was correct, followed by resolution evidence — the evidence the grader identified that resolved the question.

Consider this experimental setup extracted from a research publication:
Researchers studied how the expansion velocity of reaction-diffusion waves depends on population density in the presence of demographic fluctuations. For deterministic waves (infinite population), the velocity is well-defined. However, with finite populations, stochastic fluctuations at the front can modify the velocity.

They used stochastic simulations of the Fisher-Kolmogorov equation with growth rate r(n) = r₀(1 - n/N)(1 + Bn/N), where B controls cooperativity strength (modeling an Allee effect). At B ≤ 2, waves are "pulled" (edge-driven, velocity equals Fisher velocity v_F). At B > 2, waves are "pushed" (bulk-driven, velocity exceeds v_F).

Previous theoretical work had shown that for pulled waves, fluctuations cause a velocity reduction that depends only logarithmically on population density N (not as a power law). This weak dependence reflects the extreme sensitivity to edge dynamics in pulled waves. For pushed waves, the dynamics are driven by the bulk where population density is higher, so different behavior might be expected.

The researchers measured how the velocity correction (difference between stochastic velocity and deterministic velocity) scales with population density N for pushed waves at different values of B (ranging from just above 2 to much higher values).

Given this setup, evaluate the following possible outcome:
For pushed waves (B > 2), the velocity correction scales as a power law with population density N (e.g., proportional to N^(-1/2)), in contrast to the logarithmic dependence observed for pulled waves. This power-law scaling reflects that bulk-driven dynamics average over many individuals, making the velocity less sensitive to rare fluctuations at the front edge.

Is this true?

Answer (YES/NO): NO